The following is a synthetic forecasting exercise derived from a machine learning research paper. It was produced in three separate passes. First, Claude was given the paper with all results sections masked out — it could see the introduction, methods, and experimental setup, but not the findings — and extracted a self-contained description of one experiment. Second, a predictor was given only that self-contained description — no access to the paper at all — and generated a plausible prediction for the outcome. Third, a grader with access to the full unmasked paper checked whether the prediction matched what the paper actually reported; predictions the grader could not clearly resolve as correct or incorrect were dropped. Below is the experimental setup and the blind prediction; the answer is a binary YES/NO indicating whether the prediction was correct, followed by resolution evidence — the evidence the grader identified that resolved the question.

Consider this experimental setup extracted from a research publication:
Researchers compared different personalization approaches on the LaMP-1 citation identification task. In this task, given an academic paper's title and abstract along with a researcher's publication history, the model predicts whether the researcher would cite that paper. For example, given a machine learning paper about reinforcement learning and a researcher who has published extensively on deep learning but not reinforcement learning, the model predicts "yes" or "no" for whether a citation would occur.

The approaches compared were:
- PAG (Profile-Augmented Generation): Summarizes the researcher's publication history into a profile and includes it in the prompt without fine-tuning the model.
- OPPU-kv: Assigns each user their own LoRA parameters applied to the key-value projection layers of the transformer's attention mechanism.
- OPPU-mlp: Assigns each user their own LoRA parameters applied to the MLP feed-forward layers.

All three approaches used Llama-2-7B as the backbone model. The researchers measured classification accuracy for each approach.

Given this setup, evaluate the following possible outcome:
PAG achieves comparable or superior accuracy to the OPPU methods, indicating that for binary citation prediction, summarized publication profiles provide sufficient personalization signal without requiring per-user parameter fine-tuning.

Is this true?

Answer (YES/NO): YES